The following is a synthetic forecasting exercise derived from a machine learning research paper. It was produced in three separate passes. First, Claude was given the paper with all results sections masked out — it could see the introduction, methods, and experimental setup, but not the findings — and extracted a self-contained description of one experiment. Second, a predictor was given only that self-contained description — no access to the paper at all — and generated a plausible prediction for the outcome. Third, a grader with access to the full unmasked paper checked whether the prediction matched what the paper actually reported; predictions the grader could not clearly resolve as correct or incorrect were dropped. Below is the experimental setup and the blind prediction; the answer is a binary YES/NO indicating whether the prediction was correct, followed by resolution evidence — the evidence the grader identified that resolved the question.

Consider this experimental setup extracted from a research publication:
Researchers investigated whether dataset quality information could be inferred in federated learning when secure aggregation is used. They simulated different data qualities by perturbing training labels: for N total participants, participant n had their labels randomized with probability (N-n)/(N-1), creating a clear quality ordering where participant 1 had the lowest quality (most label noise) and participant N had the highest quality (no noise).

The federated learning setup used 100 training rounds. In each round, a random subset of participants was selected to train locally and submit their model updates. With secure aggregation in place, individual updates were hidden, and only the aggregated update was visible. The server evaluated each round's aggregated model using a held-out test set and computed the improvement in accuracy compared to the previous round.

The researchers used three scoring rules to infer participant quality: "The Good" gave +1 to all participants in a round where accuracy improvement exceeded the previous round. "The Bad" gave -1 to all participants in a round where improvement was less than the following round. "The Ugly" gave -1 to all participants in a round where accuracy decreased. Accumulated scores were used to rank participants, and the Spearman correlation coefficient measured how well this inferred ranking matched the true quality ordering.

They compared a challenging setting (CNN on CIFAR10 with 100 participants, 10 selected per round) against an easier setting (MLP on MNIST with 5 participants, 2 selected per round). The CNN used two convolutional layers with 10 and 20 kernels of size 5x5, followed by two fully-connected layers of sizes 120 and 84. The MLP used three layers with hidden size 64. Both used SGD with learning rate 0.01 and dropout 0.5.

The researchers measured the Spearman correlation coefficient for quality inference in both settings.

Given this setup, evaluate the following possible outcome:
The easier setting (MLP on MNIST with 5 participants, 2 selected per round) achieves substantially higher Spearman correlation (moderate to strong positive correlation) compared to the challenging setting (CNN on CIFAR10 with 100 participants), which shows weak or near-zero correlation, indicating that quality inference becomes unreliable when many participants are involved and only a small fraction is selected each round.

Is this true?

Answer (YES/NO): NO